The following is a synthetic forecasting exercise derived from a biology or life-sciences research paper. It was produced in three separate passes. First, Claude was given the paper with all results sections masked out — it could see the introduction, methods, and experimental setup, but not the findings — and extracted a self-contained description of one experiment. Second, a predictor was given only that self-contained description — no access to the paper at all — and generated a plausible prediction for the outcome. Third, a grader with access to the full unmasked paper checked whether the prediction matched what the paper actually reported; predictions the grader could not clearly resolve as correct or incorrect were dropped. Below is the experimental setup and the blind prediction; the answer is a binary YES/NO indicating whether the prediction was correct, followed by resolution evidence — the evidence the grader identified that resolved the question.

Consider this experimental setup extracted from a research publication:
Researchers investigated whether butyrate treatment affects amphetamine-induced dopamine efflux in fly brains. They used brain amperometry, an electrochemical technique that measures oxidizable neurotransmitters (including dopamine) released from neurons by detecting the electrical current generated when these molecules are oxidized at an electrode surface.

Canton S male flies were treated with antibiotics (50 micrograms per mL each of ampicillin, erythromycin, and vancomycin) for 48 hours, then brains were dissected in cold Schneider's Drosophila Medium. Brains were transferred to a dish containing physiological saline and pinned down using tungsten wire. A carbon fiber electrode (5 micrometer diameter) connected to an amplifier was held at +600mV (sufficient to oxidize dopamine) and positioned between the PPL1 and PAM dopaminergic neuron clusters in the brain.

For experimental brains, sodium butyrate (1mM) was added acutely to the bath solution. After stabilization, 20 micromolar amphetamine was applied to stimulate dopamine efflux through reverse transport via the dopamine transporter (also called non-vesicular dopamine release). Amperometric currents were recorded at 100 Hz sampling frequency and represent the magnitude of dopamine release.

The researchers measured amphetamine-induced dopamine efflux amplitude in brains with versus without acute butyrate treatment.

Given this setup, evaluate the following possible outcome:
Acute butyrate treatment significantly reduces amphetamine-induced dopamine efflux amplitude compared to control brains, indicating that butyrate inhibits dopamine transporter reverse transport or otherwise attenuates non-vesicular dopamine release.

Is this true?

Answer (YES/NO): NO